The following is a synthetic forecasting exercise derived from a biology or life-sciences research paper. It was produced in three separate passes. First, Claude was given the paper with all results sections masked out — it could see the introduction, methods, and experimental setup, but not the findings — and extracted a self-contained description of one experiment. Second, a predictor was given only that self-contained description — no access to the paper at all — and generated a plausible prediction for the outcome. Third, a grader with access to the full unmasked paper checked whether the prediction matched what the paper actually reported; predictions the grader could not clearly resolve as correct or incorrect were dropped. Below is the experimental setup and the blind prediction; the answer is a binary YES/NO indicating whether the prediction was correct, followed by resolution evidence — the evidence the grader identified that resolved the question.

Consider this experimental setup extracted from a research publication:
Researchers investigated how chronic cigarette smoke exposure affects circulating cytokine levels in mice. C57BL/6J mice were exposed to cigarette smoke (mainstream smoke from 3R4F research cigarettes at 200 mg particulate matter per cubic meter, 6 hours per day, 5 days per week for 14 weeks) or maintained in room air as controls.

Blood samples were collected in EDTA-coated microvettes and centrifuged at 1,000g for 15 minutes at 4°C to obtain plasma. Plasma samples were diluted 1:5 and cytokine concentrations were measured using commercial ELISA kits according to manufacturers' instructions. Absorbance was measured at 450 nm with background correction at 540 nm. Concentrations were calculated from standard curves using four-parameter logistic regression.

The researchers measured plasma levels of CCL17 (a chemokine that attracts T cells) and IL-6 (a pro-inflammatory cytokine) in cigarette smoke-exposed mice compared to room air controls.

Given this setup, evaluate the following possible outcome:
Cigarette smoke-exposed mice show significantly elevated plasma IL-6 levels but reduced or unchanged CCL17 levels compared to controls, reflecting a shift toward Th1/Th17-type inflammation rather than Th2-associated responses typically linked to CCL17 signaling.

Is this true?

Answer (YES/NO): NO